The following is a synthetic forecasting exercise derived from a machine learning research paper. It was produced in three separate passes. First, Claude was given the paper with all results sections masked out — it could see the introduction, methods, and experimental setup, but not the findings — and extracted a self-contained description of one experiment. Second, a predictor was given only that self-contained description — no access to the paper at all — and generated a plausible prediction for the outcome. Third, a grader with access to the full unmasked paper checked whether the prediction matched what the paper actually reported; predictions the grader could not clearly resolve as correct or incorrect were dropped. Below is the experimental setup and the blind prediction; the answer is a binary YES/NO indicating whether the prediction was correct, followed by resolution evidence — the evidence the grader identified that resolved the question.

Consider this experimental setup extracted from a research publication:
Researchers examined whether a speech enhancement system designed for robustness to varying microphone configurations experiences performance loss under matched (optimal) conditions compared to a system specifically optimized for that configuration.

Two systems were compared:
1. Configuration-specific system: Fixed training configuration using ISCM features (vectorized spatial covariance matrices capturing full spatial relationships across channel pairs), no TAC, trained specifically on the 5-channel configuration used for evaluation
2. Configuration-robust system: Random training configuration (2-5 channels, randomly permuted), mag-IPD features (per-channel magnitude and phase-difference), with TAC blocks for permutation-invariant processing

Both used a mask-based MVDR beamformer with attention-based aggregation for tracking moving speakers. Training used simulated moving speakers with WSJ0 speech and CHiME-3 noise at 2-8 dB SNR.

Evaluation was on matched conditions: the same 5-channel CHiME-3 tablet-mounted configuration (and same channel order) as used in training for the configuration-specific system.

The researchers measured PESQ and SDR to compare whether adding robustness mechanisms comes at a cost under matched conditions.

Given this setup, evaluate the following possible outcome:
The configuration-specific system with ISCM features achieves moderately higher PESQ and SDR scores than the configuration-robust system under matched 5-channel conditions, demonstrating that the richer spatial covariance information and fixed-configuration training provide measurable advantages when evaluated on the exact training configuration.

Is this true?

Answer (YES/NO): NO